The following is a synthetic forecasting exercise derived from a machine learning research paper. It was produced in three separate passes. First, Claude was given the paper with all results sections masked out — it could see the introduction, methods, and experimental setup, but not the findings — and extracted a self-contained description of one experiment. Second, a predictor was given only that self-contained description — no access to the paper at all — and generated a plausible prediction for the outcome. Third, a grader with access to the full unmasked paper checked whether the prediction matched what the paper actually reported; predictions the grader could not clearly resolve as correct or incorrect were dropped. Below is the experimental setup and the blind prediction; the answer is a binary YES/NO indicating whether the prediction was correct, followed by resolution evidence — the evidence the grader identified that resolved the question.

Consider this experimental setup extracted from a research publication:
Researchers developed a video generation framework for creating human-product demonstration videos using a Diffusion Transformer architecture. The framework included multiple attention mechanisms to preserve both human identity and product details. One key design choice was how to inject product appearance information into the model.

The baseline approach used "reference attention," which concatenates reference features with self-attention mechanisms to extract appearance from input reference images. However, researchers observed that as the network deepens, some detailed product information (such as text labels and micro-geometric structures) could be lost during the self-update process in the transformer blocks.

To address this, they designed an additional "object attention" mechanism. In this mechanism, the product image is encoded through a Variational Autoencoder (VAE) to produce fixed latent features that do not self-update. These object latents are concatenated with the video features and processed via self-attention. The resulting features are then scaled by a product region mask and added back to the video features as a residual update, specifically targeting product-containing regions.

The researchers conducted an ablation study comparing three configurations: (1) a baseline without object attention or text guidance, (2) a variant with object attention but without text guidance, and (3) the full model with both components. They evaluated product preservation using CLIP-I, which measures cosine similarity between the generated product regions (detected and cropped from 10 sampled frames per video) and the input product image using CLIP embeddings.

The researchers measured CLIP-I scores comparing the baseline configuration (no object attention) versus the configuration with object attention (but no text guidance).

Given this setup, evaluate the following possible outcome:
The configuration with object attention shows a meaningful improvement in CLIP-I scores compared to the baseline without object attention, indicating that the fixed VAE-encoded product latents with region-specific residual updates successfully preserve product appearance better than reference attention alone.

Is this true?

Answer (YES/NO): YES